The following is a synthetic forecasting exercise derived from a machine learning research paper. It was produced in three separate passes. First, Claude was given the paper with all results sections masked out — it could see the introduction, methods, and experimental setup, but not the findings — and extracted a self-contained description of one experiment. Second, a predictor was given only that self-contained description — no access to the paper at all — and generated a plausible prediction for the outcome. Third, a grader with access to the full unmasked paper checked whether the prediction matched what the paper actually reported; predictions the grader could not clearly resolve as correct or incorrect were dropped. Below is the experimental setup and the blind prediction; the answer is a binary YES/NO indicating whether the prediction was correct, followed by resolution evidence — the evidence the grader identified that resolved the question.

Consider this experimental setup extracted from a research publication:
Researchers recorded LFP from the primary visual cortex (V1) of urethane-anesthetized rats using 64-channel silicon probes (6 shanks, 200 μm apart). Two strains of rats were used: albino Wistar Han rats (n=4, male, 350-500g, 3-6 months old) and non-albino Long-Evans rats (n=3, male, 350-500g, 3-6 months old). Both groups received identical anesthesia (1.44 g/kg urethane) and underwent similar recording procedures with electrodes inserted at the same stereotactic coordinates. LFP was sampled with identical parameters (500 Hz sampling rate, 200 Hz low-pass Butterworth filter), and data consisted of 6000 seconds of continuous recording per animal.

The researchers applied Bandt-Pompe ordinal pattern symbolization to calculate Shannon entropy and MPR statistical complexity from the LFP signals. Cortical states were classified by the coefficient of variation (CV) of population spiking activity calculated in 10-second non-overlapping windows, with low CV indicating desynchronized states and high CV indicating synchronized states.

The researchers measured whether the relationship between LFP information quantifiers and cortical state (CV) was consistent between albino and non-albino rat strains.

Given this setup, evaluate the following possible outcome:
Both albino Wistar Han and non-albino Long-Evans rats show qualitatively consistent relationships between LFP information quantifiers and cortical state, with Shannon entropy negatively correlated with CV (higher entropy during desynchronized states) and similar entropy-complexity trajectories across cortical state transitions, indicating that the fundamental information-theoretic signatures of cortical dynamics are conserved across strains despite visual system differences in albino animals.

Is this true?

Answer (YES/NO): YES